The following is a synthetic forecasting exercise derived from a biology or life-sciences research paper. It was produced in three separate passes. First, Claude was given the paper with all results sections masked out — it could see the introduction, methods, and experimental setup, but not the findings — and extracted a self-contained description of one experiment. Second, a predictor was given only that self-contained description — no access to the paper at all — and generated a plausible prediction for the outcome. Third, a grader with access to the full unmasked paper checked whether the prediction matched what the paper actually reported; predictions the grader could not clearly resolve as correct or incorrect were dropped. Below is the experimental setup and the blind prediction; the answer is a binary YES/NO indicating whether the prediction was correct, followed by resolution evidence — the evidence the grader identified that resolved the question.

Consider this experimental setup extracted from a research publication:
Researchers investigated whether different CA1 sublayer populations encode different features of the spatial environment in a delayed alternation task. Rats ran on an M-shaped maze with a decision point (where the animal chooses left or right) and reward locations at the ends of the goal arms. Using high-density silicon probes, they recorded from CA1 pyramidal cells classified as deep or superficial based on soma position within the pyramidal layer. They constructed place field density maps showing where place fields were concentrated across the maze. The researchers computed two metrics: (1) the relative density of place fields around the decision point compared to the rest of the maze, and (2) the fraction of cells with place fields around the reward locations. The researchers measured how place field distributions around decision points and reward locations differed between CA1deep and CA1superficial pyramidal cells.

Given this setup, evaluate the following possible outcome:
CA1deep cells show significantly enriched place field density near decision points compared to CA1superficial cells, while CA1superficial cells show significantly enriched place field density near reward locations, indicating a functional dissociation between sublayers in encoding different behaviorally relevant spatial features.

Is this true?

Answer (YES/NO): NO